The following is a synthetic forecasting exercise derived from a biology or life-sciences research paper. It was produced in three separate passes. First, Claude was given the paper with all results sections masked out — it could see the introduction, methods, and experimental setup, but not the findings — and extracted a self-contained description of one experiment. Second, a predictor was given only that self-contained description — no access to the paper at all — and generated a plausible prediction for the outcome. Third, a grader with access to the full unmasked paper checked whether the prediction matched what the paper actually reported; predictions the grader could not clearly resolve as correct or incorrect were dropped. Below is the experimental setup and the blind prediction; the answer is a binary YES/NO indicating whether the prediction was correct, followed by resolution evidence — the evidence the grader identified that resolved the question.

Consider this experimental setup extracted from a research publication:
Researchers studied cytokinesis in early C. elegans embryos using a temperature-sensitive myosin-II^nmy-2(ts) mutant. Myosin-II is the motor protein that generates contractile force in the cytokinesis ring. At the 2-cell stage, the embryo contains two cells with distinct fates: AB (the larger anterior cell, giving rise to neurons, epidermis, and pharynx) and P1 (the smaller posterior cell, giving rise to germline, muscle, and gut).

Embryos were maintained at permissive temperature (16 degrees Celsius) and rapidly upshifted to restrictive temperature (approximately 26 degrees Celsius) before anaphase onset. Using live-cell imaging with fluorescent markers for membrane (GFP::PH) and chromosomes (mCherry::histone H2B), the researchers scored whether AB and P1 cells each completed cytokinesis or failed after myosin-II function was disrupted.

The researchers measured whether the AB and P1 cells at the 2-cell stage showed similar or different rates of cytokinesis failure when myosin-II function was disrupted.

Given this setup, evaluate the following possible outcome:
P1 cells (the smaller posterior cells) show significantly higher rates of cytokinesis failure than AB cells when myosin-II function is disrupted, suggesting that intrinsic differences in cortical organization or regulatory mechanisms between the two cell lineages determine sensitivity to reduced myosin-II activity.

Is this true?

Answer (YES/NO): NO